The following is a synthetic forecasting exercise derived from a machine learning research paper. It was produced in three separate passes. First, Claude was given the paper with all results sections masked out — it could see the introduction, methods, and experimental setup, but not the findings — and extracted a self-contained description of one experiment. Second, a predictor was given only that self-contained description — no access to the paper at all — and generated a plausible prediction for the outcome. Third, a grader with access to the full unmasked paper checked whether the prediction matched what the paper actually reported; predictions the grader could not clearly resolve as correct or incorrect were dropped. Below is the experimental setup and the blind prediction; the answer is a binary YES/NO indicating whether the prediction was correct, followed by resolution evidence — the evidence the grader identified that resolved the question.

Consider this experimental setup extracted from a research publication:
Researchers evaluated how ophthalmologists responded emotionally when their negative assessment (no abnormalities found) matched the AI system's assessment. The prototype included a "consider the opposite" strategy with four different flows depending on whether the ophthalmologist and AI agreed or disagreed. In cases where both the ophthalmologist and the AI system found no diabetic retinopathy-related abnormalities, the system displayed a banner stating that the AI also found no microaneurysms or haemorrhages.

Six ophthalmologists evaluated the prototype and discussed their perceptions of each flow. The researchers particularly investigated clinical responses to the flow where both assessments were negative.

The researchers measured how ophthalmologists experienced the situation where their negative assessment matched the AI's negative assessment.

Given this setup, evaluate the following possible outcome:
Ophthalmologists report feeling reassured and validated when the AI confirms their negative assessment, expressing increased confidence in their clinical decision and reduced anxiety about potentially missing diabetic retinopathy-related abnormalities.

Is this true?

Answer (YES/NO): YES